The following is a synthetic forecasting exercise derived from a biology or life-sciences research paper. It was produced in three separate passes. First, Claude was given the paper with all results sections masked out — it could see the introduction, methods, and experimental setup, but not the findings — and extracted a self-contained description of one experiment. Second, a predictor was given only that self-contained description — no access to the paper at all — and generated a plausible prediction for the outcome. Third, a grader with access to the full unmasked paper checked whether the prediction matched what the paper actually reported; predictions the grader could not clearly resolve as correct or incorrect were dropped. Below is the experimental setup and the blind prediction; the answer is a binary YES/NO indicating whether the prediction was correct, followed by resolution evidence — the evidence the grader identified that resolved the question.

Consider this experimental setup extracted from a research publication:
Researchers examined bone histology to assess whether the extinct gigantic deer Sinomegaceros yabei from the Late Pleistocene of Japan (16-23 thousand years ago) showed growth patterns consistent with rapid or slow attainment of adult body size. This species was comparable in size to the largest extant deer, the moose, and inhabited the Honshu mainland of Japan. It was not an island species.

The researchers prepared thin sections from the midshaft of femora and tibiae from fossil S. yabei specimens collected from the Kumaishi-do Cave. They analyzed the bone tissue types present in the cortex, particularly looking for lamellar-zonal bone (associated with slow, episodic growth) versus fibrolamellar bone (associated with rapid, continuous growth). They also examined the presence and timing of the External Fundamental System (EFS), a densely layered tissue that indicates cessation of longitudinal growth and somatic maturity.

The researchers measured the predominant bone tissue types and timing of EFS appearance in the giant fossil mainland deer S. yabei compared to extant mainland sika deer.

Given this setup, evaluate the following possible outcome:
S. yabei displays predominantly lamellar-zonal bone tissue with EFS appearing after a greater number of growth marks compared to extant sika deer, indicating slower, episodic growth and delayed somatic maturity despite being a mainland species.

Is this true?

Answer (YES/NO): NO